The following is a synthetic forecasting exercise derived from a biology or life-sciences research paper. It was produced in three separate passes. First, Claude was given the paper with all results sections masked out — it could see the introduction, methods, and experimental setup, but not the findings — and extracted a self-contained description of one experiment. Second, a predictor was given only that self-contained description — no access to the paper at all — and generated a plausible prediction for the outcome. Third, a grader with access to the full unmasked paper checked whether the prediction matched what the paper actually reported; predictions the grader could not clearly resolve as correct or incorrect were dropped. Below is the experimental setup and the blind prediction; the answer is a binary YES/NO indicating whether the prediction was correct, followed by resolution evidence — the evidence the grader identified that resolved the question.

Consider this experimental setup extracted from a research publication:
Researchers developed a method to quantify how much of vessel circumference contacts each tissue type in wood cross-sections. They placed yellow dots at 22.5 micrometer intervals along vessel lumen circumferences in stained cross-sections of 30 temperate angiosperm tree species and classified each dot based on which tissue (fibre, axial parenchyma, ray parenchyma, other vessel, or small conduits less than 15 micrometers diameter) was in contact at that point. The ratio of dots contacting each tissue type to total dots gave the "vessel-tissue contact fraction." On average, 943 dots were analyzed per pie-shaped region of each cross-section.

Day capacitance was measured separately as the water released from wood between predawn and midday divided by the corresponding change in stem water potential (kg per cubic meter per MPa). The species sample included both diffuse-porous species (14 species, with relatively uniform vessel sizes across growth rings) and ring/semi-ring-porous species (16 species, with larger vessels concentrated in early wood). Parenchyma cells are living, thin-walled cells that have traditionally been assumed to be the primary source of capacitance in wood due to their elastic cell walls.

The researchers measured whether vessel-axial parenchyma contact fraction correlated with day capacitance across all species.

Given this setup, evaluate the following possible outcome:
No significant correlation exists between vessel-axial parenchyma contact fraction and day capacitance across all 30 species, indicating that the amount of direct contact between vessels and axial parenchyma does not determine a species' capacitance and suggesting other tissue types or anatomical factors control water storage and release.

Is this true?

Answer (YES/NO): NO